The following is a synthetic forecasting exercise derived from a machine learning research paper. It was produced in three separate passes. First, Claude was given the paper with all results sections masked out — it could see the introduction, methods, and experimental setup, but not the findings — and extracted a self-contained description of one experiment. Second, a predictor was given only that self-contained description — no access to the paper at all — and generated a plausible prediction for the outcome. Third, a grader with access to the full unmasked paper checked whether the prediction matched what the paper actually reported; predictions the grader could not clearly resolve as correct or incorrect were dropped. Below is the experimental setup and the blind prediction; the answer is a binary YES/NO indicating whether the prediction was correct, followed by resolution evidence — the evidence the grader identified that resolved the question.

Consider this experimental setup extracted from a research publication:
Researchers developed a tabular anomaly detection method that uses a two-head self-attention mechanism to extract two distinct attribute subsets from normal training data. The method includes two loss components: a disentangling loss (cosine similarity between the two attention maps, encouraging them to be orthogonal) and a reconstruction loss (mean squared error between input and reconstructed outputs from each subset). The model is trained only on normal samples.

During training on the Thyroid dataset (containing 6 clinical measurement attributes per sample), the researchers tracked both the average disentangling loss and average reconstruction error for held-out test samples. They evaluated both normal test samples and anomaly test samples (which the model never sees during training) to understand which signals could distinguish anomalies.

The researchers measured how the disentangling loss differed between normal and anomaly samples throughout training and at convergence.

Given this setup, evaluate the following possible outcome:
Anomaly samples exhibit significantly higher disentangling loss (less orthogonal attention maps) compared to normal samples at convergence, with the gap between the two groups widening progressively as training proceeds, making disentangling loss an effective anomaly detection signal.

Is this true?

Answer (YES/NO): NO